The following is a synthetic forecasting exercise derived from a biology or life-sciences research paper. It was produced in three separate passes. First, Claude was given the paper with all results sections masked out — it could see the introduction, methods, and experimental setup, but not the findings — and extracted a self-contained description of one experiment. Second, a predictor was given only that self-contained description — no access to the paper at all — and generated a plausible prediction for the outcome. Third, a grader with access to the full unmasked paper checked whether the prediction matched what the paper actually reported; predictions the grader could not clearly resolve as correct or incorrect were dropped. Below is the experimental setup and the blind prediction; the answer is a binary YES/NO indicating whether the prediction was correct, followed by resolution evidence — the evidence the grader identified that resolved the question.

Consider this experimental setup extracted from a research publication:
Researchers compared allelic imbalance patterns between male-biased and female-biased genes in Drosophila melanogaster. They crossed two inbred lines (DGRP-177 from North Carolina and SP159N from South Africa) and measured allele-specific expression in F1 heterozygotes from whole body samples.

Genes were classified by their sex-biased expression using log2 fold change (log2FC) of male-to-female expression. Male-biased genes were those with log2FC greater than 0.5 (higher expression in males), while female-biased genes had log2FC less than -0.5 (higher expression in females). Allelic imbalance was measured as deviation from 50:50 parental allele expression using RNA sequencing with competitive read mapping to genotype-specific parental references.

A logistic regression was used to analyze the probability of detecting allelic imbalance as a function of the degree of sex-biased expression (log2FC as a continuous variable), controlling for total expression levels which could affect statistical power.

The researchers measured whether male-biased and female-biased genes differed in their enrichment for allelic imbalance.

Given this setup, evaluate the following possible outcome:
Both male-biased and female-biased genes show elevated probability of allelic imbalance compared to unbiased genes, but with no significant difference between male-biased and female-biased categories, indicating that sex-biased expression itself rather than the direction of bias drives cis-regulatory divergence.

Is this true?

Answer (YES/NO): NO